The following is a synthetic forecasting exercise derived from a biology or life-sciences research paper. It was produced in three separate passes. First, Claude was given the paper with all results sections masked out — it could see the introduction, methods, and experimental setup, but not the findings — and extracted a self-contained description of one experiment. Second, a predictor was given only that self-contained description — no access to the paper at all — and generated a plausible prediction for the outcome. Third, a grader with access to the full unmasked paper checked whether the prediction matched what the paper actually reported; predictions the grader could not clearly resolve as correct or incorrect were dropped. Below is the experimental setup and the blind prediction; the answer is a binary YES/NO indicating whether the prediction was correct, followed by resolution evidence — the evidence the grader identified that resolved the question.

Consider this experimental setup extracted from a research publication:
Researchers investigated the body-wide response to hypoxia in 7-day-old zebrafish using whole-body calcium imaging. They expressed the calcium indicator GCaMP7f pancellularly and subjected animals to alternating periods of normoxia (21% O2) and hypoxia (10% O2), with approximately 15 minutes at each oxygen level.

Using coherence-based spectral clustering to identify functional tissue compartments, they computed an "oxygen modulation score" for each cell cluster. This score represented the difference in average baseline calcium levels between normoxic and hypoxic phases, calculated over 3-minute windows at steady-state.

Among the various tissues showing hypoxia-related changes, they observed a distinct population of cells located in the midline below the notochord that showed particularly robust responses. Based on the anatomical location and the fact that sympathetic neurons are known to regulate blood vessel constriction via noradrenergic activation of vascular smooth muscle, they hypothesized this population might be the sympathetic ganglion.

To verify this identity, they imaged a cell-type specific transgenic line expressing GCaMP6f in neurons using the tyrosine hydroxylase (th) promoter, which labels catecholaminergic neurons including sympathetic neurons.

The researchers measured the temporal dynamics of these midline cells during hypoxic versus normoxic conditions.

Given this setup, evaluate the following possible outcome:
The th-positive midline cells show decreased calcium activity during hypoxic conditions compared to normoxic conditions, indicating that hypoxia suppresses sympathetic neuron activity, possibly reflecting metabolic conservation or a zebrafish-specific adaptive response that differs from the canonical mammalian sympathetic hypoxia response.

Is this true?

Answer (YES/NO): NO